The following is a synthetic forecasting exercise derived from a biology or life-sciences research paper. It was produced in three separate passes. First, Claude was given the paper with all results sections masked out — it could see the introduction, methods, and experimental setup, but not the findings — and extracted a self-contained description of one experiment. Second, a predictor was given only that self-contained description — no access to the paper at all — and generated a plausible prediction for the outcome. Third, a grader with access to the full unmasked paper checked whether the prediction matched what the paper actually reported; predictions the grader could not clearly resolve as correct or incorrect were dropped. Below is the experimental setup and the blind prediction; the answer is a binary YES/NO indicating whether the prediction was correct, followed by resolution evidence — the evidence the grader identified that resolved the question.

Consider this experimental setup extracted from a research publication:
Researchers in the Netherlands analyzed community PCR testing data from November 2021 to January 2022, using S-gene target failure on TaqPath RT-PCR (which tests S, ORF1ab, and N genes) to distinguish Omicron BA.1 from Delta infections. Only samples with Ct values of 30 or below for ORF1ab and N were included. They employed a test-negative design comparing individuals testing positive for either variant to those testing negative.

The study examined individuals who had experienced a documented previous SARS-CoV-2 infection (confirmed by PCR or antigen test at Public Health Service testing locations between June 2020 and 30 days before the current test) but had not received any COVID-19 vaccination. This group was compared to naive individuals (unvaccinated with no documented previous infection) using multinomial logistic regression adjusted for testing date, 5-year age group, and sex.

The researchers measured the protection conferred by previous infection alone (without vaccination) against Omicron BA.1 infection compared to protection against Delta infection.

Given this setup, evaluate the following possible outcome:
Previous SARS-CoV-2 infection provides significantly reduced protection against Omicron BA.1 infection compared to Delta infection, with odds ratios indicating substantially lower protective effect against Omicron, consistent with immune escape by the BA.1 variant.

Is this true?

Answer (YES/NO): YES